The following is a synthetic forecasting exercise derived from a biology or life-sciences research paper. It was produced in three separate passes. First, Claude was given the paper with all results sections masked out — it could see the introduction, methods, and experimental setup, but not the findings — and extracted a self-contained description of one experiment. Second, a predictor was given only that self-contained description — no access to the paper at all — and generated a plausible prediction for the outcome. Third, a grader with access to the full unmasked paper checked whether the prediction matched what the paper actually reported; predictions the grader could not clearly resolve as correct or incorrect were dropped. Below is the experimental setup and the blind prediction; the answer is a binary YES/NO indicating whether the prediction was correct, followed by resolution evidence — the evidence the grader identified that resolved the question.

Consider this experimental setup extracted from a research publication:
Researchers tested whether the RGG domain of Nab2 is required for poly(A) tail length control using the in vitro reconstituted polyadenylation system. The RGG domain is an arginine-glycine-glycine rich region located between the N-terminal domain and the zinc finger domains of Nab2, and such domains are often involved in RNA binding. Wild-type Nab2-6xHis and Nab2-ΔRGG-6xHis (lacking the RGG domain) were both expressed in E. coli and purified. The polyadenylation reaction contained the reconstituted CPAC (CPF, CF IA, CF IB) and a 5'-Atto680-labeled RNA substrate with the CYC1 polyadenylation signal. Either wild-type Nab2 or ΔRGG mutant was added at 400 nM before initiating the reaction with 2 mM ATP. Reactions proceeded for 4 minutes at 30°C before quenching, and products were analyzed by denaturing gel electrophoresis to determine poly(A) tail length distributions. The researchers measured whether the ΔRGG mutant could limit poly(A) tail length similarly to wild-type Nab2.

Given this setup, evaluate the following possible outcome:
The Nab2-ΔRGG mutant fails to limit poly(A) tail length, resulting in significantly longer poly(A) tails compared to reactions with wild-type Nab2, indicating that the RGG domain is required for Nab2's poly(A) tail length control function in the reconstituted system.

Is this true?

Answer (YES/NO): NO